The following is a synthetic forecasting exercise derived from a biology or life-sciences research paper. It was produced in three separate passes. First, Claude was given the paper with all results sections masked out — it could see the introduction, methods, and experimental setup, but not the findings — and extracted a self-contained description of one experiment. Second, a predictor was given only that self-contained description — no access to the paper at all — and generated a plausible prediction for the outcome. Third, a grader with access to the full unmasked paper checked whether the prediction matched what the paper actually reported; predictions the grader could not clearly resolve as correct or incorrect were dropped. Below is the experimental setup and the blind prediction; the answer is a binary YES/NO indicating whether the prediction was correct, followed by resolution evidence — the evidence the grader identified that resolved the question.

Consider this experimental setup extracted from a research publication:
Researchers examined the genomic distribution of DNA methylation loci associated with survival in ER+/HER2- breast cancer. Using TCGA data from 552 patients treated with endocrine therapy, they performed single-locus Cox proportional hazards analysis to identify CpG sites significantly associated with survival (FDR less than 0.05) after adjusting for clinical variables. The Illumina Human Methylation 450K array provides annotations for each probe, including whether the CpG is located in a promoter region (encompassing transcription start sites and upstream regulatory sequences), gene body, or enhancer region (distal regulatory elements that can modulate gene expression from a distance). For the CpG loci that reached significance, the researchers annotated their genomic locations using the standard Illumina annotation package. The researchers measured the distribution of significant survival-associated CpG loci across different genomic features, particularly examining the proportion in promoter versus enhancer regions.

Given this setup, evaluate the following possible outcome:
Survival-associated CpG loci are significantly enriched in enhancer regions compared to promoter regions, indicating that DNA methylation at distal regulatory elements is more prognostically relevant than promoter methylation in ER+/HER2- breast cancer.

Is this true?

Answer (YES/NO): NO